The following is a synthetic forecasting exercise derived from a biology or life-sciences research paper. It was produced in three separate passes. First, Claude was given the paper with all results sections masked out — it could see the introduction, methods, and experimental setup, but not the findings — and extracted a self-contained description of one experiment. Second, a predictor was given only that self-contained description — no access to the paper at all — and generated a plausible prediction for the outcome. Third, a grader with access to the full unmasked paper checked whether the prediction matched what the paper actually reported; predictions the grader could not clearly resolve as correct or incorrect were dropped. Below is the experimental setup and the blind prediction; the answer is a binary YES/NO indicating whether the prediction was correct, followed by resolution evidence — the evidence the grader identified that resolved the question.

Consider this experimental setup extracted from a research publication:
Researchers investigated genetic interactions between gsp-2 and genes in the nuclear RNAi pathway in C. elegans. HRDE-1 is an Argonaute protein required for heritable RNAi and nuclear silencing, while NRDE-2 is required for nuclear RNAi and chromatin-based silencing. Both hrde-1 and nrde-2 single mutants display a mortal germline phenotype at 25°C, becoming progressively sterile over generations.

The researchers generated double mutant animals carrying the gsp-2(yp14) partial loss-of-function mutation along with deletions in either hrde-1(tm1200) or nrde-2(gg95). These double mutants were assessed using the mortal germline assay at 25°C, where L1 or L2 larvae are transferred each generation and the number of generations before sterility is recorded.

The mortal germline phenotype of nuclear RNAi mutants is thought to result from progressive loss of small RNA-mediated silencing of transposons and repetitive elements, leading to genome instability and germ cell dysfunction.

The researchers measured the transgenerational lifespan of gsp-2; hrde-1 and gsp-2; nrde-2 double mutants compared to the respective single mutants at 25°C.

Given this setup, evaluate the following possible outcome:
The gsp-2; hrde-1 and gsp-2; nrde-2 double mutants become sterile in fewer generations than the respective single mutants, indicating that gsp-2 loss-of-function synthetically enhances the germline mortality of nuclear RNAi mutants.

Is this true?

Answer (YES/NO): NO